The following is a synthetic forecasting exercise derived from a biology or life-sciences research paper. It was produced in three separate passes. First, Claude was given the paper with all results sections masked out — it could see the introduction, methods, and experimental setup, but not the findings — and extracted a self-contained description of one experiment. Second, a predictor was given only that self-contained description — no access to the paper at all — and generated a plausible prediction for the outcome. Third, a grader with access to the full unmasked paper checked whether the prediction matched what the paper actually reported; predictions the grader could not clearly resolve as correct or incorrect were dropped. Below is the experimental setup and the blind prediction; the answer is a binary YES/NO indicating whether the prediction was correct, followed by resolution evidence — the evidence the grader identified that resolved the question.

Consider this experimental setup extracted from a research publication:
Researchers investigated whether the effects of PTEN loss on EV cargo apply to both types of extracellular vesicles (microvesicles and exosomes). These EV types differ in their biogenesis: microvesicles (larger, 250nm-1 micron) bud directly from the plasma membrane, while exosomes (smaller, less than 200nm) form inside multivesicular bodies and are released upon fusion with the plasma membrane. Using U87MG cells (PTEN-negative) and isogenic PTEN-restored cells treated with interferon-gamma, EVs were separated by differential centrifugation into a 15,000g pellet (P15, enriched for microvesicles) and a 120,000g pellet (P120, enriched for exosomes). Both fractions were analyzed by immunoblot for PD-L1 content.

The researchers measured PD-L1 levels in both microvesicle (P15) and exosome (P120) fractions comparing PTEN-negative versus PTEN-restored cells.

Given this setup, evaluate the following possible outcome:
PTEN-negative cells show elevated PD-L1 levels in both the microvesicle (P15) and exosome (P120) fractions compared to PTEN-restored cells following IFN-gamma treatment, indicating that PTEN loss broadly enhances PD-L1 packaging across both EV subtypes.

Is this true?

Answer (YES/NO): NO